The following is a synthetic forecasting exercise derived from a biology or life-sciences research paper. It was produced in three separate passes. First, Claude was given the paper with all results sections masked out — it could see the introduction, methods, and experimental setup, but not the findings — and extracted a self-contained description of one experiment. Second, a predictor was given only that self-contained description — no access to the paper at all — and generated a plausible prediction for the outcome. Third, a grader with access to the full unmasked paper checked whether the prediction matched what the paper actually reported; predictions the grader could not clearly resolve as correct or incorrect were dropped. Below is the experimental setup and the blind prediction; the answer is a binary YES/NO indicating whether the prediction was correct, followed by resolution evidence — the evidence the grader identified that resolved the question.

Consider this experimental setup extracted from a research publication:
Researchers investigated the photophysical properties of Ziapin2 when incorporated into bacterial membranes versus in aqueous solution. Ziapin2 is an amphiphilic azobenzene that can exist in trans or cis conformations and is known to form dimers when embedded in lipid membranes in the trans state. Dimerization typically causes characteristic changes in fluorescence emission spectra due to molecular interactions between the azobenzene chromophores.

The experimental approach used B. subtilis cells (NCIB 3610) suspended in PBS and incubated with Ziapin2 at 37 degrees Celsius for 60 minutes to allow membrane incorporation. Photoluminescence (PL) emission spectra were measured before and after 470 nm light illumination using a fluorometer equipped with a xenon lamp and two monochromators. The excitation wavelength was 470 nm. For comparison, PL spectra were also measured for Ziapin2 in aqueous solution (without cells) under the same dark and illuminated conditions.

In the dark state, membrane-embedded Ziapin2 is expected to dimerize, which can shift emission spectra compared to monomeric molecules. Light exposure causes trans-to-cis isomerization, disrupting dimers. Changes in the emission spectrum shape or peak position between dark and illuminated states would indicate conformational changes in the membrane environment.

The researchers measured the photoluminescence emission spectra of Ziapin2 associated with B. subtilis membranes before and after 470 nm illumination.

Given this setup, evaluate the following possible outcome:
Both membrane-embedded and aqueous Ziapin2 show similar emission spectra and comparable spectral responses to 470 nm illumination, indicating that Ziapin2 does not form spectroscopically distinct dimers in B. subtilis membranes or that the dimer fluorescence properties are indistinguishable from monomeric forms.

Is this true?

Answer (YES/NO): NO